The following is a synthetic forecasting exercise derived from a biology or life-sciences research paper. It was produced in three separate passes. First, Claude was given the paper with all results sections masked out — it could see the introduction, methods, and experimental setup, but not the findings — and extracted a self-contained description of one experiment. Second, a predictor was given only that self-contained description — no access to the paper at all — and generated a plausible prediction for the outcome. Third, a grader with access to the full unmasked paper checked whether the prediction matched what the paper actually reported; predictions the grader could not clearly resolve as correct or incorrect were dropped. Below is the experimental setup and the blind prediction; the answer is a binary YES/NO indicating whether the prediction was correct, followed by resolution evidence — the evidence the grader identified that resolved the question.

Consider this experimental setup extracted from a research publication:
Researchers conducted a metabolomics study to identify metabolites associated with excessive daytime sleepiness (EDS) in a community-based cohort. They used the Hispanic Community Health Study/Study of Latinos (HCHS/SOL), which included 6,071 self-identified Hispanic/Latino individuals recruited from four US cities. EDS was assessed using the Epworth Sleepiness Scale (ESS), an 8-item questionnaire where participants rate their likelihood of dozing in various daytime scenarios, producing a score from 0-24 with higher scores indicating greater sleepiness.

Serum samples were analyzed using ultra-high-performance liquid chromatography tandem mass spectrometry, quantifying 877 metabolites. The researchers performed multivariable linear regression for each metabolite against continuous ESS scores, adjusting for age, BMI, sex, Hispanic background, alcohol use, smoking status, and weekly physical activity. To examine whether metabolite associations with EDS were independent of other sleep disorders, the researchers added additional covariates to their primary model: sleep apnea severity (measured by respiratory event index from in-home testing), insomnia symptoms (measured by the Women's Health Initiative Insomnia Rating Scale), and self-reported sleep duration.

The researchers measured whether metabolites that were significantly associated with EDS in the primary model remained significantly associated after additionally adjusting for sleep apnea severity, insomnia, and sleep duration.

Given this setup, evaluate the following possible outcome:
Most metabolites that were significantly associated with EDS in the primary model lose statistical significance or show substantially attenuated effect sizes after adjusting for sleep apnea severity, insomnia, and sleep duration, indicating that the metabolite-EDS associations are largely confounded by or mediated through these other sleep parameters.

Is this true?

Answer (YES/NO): NO